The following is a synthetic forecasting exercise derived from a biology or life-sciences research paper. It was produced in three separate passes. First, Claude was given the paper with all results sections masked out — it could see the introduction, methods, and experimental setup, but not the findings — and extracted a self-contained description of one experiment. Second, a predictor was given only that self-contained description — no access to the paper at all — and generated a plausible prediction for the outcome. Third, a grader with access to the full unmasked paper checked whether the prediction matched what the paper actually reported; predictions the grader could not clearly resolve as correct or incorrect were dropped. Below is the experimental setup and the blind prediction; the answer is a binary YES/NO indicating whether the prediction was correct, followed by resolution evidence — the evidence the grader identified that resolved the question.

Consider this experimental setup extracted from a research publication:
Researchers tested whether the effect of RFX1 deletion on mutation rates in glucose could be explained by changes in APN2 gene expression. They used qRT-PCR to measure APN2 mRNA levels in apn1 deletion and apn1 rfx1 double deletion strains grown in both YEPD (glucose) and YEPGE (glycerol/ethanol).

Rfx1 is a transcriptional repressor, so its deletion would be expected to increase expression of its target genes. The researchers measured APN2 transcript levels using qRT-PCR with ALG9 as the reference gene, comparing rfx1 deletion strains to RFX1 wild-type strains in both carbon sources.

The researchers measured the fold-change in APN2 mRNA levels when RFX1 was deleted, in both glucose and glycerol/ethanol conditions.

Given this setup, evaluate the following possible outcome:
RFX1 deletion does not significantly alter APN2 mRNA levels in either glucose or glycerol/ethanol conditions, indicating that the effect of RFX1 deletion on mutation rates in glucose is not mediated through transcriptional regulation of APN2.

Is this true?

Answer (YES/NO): NO